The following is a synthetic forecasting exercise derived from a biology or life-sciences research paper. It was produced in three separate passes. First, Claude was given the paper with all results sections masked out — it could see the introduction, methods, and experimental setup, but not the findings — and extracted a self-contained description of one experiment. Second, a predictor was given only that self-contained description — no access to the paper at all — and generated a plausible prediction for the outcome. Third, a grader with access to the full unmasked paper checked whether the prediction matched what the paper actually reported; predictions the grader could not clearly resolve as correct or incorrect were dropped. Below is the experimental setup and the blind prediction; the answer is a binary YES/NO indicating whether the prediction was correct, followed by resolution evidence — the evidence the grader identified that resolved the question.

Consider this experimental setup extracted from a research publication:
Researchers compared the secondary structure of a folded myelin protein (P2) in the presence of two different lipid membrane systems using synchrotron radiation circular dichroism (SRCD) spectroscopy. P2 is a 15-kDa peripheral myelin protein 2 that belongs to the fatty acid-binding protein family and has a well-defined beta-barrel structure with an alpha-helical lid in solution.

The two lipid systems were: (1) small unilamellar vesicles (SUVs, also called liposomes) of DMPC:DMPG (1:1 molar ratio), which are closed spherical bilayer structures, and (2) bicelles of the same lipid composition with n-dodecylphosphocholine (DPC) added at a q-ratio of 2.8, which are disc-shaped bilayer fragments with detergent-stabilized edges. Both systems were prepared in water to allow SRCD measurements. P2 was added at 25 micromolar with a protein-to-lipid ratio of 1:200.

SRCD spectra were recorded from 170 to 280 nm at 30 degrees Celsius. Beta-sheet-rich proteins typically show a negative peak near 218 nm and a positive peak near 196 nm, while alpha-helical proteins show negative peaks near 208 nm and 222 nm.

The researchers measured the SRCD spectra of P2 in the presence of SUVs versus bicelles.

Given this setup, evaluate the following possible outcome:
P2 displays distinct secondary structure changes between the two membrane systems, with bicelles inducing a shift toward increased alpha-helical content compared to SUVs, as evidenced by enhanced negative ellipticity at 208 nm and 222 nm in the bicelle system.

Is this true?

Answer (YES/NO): NO